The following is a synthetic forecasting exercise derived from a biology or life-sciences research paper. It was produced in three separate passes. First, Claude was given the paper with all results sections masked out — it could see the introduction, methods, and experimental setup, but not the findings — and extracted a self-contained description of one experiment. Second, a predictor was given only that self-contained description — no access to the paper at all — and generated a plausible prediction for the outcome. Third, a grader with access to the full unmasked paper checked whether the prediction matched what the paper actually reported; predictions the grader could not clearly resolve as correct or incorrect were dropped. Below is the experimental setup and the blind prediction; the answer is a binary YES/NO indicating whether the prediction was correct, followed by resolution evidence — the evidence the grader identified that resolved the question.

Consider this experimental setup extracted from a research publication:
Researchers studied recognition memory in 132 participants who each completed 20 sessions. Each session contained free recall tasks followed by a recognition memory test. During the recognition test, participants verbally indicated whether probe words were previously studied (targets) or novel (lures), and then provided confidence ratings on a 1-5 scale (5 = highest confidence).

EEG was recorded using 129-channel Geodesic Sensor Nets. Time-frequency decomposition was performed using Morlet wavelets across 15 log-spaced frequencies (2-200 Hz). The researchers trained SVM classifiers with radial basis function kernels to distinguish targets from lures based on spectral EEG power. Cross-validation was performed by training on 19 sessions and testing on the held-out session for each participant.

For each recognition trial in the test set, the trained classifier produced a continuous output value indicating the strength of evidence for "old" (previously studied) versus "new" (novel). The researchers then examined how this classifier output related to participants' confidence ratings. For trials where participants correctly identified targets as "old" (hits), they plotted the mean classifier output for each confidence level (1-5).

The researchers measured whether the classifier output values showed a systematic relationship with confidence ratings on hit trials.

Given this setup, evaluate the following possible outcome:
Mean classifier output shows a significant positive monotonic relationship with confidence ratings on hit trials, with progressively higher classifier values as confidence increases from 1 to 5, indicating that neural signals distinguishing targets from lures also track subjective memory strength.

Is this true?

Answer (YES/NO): YES